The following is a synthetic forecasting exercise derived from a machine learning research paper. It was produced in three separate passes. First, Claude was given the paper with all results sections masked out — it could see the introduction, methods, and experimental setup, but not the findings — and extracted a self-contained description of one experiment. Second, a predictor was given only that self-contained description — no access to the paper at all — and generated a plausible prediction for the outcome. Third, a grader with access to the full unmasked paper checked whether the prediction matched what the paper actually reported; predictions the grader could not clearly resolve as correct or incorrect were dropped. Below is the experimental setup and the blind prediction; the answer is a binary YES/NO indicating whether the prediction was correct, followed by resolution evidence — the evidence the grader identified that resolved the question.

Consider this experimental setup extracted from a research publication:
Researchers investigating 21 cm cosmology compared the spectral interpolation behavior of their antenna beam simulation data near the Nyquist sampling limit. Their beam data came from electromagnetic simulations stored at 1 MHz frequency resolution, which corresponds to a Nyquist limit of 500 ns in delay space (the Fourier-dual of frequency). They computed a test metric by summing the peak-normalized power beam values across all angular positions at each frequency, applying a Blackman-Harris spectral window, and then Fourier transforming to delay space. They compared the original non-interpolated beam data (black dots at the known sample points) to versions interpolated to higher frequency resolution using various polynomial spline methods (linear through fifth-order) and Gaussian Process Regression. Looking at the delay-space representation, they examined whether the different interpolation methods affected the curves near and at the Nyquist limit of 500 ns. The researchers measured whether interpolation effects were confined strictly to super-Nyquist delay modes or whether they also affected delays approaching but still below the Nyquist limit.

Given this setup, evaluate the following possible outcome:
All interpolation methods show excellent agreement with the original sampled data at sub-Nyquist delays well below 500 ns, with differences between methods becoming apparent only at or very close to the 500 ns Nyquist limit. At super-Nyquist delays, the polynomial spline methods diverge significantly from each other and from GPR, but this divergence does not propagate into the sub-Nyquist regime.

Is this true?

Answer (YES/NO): NO